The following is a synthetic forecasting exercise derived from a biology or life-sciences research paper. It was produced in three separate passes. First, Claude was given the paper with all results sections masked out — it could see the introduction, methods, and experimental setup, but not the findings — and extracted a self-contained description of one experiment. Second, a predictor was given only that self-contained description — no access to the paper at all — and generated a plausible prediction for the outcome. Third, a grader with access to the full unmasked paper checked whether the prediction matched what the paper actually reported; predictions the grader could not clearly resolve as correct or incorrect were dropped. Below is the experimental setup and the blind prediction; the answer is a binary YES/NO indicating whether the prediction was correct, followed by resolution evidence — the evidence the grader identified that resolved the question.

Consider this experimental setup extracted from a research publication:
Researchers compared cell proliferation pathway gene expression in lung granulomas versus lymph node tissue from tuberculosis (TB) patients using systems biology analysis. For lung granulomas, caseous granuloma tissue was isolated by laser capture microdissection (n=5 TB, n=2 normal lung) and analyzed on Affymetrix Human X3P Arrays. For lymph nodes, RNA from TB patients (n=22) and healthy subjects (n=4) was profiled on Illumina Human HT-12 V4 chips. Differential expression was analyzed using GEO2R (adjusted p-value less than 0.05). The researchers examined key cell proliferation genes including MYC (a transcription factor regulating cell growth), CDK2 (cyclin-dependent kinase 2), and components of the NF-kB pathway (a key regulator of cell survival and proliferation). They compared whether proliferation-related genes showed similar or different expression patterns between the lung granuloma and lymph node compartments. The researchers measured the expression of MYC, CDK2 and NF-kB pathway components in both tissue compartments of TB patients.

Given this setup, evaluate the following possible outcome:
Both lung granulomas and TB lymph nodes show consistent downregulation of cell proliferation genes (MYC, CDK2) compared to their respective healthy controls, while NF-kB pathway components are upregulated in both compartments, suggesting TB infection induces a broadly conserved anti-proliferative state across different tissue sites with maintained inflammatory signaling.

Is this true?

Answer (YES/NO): NO